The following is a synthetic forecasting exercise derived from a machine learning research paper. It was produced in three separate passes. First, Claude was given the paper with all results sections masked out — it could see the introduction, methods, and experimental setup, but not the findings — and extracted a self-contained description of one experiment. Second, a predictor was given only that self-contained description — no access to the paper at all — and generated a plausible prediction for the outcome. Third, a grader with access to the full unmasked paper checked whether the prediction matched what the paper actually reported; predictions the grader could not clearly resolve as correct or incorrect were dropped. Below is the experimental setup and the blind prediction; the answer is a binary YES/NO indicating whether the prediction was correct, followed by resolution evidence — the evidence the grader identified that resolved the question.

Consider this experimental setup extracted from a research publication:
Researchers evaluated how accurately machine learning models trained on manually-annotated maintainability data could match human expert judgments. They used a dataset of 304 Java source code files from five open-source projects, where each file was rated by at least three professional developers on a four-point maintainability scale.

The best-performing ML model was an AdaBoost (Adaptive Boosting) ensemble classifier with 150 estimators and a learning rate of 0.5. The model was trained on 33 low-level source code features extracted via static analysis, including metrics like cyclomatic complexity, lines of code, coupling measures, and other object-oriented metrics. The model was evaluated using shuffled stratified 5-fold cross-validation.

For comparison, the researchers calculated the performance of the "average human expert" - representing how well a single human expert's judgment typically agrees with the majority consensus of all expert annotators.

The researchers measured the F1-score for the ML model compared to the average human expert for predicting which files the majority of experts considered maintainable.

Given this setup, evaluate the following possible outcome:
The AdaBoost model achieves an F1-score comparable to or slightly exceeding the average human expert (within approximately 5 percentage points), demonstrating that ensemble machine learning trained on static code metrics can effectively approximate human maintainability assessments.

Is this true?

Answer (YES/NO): NO